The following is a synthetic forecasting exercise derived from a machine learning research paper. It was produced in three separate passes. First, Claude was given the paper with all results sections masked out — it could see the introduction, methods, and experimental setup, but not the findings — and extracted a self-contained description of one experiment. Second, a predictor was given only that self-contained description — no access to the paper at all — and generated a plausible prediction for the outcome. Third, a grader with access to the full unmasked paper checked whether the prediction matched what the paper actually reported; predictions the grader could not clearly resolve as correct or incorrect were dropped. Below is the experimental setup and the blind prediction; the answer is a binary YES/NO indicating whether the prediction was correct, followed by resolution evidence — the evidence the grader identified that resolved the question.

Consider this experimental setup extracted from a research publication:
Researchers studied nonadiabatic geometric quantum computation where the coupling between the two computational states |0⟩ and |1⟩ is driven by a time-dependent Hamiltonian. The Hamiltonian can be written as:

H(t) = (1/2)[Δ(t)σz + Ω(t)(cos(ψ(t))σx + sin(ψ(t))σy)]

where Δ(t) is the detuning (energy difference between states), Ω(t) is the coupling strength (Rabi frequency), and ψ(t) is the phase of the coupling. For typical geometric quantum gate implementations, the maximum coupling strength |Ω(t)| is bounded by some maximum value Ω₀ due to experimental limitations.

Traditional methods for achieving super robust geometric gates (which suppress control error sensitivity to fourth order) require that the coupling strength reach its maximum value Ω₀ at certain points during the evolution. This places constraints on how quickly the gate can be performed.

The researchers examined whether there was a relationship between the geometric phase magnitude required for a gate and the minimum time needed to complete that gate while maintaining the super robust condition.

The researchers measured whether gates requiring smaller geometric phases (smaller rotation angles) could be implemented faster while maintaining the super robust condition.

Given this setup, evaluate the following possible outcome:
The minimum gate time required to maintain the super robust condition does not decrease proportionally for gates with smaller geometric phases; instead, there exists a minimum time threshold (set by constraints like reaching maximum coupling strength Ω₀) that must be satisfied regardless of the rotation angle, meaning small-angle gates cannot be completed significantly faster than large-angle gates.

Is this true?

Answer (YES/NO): NO